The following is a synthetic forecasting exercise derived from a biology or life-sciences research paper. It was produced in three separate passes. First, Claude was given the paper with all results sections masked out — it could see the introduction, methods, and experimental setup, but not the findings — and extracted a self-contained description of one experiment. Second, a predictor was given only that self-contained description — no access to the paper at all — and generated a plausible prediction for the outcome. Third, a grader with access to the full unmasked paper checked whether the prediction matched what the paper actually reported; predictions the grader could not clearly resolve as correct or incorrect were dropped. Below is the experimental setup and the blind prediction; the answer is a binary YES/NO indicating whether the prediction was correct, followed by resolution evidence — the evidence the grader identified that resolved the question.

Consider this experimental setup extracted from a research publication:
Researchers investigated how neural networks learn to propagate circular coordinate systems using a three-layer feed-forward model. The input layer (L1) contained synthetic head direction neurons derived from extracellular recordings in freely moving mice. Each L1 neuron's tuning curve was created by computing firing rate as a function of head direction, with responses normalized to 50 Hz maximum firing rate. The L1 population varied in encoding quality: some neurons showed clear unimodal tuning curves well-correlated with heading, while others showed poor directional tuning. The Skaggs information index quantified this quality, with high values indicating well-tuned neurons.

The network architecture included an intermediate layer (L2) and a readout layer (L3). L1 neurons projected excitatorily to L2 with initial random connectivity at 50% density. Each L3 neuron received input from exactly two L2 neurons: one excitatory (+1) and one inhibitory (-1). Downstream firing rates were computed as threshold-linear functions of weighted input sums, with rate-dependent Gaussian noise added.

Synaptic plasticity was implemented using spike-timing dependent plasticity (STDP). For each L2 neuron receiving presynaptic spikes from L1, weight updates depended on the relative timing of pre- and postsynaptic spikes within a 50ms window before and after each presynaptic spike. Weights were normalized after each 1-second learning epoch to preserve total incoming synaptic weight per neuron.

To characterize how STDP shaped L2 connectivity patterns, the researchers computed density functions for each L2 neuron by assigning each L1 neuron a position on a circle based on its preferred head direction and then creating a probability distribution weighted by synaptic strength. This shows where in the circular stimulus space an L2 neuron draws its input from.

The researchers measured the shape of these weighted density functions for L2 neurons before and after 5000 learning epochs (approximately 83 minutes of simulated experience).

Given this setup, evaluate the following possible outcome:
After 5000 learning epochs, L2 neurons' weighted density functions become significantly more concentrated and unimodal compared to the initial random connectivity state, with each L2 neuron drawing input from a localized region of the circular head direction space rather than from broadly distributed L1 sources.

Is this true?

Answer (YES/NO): YES